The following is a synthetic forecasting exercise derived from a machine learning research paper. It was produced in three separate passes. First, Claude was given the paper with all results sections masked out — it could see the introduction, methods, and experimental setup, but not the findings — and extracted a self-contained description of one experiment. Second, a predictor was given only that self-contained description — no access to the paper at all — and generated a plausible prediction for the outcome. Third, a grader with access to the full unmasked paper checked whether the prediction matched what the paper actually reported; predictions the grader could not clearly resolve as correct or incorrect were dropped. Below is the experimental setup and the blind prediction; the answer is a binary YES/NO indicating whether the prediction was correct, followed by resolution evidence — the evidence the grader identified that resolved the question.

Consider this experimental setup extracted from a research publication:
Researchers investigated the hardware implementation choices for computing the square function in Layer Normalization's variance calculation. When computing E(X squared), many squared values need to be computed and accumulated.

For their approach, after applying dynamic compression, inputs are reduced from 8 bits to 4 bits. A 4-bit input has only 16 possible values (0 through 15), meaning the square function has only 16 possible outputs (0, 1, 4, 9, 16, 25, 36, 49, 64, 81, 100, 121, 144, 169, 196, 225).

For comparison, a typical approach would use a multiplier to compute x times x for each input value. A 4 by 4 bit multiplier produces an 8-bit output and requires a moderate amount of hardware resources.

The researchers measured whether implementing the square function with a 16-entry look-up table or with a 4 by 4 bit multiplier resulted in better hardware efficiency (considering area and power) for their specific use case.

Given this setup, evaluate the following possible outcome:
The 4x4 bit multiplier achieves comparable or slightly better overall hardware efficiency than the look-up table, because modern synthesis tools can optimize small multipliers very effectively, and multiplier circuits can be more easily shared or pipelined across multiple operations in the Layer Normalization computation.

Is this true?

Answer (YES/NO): NO